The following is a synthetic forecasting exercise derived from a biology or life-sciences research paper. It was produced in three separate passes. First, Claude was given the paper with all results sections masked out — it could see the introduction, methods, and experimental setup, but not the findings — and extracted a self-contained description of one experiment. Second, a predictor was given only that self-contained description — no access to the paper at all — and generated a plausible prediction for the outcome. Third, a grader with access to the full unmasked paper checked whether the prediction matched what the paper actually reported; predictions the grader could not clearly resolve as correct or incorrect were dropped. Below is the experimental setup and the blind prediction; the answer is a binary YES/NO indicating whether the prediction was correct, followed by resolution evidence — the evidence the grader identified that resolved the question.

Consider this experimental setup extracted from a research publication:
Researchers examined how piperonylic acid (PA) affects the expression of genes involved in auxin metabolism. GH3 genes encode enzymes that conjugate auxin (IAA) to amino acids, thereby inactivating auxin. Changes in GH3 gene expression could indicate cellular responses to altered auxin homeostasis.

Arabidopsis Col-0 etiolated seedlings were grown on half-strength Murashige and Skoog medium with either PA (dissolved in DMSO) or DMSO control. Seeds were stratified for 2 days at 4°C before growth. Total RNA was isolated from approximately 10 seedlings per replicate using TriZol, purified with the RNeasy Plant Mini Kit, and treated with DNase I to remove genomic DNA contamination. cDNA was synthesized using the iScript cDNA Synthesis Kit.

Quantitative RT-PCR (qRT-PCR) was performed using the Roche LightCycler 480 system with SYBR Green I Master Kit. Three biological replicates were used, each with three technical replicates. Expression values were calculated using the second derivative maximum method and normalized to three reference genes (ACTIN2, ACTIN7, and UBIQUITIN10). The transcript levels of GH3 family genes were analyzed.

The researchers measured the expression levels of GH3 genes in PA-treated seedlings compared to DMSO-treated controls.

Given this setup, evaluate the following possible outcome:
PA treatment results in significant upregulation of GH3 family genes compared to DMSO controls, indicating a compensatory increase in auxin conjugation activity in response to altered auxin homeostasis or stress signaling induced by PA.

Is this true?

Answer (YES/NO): YES